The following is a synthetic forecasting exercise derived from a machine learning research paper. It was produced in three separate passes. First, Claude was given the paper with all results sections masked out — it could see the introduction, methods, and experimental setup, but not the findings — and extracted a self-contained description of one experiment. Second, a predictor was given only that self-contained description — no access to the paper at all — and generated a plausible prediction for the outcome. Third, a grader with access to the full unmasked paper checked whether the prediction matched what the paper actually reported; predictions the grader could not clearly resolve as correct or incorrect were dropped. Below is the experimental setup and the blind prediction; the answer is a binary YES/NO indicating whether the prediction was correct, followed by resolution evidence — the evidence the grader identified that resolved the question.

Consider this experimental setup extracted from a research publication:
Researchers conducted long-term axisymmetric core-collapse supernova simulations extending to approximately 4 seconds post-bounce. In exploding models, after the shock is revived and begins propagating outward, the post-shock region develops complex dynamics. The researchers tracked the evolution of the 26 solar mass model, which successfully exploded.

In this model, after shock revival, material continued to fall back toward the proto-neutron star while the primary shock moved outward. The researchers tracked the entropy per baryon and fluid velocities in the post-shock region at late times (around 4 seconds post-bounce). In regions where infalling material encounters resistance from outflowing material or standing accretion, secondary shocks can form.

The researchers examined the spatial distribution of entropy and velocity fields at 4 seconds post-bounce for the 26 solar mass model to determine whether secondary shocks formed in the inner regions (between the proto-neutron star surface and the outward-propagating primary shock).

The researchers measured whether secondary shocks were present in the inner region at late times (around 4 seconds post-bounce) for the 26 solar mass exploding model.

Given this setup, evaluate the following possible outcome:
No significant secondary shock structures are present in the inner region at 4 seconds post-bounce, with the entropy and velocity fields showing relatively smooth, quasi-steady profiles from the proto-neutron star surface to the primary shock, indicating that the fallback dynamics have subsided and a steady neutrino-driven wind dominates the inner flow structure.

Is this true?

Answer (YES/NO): NO